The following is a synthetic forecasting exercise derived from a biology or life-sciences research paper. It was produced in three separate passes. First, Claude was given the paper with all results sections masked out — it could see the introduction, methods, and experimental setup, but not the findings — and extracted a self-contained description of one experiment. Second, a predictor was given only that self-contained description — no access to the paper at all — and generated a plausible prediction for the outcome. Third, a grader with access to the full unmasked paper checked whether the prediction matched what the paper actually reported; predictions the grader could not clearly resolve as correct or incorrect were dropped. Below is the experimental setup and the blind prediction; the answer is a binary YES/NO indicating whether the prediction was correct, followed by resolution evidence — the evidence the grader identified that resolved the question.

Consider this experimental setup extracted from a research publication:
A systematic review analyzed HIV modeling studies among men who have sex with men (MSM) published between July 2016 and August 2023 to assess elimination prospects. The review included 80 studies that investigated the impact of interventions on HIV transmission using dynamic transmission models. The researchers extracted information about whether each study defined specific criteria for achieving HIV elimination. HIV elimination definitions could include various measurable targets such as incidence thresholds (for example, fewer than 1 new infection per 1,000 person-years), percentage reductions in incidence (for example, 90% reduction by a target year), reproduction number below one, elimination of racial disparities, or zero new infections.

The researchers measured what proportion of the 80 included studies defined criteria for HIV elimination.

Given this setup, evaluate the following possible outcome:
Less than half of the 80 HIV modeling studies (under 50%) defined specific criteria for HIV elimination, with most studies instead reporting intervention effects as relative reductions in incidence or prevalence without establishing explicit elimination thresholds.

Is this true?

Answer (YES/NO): YES